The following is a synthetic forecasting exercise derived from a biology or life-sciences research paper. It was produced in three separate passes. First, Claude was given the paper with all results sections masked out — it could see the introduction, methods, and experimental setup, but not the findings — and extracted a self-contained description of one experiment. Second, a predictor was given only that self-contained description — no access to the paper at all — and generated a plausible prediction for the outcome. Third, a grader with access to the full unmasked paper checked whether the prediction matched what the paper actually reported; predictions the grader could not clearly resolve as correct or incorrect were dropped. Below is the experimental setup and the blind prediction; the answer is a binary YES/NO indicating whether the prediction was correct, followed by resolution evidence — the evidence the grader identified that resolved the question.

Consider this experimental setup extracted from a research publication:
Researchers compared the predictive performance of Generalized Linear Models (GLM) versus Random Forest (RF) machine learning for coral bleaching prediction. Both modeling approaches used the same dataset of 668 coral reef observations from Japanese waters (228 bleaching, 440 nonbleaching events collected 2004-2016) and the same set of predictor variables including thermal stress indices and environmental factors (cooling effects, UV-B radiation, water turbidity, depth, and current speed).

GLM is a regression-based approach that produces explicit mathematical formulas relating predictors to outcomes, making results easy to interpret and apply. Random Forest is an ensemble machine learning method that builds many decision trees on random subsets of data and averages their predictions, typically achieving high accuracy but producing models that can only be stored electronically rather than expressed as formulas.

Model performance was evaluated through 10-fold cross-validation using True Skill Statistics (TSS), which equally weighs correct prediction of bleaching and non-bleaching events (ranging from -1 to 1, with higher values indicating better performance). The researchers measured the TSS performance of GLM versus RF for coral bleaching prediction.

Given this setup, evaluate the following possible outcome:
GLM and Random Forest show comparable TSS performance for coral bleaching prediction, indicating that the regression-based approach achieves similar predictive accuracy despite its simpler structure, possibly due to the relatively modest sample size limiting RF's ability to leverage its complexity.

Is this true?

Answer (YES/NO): NO